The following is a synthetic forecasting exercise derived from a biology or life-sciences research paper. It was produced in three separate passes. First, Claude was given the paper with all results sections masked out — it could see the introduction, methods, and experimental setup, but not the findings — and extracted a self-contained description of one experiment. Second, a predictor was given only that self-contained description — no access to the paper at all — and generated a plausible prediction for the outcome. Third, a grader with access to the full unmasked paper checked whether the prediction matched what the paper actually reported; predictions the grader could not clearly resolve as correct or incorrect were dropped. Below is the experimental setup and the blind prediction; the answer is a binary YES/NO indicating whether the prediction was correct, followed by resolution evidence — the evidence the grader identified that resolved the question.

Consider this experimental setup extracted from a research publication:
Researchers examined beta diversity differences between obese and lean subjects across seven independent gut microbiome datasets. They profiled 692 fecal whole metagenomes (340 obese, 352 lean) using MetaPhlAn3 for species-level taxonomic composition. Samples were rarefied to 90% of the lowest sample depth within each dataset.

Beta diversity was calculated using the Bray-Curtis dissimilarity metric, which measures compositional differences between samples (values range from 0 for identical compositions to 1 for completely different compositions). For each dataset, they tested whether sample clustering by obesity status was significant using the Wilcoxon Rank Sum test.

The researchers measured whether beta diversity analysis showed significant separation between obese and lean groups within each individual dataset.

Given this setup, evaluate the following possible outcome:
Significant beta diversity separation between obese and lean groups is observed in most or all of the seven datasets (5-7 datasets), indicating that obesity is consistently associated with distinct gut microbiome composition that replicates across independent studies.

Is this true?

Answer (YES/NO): NO